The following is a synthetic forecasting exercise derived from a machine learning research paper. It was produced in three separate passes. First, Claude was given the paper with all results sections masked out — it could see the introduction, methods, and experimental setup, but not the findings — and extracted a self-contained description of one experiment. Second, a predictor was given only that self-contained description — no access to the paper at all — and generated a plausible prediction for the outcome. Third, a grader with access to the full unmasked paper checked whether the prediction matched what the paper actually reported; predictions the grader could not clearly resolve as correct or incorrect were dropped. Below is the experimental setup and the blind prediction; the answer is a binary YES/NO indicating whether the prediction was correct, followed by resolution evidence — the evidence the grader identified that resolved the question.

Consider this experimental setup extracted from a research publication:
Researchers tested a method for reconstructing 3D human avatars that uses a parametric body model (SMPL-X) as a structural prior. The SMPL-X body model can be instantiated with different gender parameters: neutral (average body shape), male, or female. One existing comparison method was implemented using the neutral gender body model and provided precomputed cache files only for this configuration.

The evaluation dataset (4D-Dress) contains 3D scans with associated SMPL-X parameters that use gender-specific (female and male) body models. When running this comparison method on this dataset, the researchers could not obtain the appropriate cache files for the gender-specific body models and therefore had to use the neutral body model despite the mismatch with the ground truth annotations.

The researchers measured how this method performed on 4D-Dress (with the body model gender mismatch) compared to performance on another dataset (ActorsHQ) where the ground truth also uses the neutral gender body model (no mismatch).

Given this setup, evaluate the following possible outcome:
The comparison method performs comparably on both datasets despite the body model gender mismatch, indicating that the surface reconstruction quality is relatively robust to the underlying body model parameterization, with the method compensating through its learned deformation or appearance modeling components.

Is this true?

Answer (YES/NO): NO